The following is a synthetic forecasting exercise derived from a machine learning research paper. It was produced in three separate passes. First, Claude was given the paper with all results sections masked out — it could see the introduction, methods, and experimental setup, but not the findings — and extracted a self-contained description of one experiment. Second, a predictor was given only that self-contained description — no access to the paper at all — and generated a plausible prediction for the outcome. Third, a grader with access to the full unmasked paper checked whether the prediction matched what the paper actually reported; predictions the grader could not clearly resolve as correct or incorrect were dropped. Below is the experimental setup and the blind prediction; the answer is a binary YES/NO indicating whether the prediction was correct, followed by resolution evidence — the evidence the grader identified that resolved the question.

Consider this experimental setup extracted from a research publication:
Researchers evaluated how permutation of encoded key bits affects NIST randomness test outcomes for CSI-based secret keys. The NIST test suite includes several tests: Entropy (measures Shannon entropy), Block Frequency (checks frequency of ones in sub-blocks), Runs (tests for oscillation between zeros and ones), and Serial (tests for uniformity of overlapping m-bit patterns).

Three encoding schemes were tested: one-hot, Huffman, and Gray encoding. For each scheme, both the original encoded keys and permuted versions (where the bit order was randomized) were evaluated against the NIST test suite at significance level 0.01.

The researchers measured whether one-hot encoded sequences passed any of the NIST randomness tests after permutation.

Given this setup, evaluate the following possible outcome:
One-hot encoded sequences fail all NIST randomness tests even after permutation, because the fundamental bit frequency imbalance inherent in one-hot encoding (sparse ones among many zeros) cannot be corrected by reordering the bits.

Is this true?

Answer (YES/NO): YES